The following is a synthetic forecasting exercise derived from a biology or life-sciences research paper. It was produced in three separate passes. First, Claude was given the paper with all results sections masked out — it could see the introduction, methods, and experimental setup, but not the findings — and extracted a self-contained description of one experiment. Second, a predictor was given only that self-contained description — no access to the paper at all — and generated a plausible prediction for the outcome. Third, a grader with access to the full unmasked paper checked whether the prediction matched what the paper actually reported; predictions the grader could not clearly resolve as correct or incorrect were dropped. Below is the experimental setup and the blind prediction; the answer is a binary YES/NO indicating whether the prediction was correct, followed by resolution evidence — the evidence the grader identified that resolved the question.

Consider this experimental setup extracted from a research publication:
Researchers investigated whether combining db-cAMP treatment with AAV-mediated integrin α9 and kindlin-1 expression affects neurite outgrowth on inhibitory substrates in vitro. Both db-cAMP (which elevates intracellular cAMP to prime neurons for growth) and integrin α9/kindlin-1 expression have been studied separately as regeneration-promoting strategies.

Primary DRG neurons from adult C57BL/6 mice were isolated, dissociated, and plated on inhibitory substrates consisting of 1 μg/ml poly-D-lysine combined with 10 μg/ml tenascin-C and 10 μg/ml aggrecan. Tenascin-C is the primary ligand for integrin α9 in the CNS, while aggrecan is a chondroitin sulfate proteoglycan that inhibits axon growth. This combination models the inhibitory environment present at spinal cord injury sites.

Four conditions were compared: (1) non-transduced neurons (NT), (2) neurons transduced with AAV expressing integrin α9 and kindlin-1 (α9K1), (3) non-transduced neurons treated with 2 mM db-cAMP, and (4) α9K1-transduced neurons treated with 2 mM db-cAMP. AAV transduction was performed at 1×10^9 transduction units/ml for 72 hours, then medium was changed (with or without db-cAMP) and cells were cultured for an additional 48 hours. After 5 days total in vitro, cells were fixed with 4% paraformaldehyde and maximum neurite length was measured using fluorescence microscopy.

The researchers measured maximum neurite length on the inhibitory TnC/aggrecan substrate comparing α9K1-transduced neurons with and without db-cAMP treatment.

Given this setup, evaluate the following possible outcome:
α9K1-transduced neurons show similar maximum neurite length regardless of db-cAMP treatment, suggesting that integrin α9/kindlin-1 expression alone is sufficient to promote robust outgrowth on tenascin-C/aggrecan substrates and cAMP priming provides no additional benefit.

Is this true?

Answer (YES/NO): NO